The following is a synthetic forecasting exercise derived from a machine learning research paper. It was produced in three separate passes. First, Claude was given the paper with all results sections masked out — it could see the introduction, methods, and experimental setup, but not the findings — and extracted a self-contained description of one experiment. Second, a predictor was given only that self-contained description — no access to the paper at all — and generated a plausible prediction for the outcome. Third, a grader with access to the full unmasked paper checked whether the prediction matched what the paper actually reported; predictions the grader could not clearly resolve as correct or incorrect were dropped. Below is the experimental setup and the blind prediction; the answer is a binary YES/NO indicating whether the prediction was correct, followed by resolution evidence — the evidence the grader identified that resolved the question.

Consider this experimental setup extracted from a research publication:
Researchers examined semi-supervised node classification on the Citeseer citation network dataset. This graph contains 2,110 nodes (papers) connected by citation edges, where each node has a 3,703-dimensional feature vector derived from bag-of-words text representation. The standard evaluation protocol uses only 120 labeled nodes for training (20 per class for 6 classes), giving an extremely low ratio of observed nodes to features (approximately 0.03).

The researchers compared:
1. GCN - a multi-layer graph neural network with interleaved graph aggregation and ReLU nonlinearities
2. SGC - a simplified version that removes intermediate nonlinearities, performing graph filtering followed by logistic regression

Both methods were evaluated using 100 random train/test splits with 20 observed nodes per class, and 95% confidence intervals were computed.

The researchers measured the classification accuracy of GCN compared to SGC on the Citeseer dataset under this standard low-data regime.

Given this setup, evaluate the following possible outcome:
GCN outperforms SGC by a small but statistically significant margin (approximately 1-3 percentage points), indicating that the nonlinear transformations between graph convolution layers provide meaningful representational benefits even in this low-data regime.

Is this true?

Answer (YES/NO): NO